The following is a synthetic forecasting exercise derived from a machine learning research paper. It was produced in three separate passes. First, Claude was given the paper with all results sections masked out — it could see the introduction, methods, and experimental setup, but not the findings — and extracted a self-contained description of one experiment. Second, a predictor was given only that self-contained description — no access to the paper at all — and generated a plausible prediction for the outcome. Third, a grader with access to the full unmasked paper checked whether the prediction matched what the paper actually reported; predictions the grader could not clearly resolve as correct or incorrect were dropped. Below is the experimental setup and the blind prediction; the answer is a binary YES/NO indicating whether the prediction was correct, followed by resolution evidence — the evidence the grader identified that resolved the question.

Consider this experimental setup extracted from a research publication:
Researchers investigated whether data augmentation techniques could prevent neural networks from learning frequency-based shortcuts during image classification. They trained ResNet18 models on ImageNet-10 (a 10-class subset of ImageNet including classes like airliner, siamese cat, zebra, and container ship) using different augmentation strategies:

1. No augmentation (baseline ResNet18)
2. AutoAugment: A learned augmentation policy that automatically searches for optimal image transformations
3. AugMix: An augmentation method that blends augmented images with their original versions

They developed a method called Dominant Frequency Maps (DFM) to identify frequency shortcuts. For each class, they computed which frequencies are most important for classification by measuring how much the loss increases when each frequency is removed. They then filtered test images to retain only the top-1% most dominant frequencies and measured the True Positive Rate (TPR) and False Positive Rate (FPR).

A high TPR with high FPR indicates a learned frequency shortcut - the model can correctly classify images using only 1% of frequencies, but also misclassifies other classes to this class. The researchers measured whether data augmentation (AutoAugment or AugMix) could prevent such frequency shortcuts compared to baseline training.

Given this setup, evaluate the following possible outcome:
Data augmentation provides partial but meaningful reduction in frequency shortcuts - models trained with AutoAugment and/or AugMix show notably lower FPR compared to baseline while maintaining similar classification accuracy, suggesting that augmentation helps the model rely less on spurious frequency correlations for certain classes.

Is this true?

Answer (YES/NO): YES